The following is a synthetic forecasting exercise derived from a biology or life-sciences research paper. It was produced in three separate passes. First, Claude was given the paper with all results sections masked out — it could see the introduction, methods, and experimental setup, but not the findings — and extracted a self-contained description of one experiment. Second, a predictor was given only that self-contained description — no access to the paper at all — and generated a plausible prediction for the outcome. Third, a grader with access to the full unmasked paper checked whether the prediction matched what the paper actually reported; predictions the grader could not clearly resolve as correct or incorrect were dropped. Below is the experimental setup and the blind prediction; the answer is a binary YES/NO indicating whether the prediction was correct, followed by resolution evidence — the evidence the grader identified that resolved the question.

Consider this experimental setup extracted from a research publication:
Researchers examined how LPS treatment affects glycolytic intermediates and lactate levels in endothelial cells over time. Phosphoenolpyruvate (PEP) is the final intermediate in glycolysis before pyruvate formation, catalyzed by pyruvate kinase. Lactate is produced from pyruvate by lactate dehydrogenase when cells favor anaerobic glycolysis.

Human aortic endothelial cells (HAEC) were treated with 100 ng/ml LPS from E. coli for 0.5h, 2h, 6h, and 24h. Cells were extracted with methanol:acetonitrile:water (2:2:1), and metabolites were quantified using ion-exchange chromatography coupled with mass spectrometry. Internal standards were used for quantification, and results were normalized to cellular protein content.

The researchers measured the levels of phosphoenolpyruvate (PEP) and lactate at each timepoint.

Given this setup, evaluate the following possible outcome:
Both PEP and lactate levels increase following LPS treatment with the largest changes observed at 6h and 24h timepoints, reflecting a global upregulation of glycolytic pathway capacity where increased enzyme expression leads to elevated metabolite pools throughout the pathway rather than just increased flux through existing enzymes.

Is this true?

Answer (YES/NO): NO